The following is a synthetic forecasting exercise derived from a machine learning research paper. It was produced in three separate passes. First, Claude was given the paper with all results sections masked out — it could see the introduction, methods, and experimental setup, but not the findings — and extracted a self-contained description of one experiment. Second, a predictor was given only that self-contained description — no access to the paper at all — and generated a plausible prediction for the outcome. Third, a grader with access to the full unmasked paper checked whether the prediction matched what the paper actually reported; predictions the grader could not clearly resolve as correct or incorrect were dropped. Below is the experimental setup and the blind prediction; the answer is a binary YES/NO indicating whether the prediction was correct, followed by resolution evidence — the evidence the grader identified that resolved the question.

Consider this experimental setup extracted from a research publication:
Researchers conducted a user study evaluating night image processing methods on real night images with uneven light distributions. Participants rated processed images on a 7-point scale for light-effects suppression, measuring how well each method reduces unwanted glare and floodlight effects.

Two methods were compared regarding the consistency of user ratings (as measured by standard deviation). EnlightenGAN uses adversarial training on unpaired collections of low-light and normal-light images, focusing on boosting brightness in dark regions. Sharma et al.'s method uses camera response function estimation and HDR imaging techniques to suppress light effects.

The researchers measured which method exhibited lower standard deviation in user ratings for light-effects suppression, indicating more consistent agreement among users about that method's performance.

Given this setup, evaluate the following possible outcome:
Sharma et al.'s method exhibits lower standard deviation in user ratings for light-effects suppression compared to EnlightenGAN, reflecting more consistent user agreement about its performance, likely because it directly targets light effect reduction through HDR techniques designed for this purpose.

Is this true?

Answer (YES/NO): NO